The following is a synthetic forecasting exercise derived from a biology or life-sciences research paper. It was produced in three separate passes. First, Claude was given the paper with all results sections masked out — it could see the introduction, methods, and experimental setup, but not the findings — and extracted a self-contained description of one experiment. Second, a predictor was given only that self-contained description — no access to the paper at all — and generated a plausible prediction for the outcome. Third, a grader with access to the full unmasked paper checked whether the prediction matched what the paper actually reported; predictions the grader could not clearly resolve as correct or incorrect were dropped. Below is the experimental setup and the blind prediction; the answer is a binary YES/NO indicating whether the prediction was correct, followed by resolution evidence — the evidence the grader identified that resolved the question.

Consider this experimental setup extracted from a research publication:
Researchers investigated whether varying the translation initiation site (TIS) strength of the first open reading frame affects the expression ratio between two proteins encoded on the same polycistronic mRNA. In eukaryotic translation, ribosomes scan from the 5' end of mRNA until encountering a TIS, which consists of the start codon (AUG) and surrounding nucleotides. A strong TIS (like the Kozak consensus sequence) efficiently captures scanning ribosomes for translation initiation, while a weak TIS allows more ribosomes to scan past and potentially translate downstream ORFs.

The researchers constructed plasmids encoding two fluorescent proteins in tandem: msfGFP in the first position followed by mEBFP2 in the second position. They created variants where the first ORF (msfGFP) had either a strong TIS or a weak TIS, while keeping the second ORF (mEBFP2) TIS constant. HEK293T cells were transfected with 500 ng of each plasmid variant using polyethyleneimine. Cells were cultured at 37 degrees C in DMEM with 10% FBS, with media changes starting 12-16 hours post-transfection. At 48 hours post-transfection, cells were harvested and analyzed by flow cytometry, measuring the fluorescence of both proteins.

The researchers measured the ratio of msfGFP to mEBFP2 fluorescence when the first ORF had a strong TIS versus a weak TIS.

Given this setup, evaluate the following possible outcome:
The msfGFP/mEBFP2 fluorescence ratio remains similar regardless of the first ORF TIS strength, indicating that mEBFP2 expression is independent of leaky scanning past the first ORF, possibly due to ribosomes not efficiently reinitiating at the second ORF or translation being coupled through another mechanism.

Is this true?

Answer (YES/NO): NO